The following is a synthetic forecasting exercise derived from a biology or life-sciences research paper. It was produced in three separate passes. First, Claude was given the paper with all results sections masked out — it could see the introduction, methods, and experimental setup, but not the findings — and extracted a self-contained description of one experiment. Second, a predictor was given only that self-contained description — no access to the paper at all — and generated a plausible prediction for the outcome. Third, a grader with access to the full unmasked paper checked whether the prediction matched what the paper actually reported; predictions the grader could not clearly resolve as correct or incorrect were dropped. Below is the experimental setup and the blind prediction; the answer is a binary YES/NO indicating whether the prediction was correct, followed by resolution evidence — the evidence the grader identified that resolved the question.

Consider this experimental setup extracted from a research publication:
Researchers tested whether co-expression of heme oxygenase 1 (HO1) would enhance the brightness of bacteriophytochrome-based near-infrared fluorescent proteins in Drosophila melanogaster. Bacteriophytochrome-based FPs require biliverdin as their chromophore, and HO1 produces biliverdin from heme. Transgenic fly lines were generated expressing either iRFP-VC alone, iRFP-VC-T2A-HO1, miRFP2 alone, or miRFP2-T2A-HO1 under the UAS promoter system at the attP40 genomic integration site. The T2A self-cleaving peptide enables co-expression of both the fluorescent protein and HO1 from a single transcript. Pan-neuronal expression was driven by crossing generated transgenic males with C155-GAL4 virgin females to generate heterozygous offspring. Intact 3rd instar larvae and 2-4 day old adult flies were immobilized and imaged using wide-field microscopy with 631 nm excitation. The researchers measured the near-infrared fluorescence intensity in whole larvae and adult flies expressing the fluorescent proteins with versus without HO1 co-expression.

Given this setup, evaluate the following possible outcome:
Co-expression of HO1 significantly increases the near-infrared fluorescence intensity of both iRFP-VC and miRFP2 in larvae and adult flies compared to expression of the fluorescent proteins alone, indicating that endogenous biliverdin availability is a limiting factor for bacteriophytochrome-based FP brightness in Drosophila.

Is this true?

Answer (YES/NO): YES